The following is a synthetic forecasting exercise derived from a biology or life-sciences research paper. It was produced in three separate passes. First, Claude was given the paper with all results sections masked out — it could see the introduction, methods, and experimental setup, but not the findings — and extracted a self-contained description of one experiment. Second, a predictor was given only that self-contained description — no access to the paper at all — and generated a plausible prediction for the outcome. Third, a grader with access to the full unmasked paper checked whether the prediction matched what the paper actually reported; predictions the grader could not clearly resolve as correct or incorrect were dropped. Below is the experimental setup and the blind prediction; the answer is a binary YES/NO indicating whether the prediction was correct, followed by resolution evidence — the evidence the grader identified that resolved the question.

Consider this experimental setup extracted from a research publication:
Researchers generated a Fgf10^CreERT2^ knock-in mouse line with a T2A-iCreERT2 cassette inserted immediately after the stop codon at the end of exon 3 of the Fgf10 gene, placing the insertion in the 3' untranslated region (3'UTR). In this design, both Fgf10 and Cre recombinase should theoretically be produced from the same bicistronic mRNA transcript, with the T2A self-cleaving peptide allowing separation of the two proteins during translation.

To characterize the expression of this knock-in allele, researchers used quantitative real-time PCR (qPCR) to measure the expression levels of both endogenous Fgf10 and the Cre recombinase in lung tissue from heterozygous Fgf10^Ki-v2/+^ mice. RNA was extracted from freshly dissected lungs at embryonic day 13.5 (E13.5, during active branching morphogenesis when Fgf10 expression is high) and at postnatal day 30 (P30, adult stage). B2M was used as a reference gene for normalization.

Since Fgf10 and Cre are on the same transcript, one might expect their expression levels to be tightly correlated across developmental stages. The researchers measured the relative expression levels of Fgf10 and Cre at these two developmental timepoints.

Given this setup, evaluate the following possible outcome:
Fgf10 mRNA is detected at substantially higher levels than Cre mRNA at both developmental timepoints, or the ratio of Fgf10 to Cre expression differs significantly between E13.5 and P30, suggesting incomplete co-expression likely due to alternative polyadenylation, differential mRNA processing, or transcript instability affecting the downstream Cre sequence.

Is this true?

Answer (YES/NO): YES